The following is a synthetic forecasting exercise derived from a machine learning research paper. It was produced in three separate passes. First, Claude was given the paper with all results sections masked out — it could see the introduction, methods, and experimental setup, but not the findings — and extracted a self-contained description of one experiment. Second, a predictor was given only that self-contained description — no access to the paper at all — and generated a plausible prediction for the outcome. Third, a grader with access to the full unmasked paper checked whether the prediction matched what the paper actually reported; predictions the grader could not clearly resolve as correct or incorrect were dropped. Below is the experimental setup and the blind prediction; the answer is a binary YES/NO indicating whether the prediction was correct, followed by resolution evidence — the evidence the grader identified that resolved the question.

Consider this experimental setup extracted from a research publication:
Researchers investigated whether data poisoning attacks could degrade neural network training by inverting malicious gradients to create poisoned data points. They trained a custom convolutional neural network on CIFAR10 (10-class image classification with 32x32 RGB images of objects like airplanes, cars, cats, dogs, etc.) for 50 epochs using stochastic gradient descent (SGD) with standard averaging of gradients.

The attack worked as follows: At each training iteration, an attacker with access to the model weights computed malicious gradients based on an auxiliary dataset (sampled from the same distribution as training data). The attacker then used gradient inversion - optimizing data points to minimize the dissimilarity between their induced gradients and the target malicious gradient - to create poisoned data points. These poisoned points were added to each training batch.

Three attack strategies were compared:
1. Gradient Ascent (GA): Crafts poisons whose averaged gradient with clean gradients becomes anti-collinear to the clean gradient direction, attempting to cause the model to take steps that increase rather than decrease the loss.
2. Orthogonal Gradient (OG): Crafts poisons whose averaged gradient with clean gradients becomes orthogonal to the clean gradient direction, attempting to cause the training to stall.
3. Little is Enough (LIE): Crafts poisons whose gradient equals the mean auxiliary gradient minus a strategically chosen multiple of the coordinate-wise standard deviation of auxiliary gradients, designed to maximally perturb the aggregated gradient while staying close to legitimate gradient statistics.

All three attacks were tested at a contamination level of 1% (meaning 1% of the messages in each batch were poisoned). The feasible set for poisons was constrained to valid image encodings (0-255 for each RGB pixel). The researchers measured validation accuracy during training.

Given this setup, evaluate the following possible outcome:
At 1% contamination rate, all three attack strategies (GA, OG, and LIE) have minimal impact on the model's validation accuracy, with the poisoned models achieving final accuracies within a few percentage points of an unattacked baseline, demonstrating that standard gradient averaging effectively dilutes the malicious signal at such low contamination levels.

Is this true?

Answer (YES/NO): NO